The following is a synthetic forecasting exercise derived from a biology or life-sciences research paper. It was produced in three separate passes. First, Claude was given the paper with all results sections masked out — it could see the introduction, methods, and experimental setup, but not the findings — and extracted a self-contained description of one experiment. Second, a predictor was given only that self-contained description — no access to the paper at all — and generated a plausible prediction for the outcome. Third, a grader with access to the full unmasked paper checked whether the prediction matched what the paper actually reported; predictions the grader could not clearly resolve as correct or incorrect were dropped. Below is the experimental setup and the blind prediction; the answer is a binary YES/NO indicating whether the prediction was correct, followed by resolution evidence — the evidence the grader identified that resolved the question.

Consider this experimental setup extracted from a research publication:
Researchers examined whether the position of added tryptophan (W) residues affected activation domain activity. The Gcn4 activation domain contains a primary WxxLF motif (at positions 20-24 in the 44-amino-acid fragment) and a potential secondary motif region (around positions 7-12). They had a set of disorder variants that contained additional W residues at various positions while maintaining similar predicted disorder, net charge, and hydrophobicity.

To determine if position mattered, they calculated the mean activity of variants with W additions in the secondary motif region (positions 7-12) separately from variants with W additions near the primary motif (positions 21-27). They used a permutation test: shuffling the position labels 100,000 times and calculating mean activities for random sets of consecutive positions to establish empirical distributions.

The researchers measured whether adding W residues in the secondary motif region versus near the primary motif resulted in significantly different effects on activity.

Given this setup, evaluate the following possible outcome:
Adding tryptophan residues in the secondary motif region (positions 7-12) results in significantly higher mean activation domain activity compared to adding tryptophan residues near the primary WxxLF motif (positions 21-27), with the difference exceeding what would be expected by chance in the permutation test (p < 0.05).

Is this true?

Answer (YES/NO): NO